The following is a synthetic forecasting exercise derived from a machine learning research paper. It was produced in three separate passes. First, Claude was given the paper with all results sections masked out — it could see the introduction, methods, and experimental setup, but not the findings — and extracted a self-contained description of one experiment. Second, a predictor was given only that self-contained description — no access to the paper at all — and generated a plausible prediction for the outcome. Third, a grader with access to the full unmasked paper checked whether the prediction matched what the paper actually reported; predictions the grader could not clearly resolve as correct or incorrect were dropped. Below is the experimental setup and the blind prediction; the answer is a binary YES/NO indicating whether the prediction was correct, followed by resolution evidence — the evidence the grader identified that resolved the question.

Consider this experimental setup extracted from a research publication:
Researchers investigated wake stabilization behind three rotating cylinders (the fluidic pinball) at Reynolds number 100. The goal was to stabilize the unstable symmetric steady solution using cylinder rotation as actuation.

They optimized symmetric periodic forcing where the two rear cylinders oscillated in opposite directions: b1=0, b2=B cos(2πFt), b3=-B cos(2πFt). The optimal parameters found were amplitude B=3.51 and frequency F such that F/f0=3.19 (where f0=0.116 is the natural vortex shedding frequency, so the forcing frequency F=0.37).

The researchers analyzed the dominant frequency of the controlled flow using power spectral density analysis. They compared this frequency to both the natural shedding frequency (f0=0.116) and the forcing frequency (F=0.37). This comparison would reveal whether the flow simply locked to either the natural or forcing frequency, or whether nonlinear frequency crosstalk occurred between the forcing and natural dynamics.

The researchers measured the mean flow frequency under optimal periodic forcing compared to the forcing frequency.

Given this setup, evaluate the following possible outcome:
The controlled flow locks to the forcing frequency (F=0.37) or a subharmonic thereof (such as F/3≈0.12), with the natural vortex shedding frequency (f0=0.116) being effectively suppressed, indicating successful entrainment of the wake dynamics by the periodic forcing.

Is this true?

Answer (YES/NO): NO